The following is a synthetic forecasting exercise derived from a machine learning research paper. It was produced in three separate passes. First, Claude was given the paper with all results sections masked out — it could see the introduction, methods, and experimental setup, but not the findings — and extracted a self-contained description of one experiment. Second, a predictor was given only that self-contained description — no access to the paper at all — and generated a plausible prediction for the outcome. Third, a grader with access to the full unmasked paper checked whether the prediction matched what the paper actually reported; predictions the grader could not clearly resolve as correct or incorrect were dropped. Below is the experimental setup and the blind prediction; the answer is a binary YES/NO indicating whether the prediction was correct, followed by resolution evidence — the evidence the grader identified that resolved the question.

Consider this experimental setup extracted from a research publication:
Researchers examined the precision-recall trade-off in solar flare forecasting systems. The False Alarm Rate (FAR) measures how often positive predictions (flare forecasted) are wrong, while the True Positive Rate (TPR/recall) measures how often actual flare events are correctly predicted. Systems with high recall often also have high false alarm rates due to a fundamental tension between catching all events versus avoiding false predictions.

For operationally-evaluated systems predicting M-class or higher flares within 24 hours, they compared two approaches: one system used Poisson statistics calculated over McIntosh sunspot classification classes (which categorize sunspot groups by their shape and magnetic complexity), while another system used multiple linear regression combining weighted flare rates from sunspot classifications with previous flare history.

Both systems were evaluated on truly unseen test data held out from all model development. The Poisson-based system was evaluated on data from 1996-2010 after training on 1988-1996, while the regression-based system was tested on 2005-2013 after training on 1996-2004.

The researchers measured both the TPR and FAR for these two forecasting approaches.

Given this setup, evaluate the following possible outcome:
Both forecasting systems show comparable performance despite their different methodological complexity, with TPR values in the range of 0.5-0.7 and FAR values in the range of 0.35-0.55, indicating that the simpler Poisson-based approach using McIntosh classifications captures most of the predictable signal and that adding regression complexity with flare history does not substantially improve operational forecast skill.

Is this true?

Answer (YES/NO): NO